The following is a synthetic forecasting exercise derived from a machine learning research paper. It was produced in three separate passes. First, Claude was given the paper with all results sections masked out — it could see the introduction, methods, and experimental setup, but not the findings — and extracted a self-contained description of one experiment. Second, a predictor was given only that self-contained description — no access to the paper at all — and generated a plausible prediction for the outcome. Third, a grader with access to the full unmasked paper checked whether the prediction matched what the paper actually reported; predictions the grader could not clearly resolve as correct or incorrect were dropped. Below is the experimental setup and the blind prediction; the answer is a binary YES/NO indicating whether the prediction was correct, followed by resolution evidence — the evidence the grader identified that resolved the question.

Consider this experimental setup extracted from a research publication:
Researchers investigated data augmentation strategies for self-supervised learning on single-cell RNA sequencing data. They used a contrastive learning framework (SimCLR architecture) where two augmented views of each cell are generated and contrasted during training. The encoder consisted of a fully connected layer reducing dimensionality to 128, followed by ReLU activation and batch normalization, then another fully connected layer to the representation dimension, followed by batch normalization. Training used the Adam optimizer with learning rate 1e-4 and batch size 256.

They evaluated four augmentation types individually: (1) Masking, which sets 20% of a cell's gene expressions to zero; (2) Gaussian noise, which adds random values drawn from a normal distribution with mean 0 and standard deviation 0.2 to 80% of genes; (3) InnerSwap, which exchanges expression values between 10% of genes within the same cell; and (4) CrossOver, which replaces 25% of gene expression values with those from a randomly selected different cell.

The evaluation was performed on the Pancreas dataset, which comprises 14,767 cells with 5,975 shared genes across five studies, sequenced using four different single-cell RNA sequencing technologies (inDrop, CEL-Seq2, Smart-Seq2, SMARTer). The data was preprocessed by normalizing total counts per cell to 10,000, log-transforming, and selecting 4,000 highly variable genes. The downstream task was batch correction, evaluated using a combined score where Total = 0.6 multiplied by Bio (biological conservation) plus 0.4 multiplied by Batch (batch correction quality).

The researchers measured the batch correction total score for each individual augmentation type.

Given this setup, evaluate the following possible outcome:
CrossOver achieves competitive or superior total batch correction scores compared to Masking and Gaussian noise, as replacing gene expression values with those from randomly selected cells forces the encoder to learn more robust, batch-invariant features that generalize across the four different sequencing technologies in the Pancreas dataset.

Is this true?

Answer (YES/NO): NO